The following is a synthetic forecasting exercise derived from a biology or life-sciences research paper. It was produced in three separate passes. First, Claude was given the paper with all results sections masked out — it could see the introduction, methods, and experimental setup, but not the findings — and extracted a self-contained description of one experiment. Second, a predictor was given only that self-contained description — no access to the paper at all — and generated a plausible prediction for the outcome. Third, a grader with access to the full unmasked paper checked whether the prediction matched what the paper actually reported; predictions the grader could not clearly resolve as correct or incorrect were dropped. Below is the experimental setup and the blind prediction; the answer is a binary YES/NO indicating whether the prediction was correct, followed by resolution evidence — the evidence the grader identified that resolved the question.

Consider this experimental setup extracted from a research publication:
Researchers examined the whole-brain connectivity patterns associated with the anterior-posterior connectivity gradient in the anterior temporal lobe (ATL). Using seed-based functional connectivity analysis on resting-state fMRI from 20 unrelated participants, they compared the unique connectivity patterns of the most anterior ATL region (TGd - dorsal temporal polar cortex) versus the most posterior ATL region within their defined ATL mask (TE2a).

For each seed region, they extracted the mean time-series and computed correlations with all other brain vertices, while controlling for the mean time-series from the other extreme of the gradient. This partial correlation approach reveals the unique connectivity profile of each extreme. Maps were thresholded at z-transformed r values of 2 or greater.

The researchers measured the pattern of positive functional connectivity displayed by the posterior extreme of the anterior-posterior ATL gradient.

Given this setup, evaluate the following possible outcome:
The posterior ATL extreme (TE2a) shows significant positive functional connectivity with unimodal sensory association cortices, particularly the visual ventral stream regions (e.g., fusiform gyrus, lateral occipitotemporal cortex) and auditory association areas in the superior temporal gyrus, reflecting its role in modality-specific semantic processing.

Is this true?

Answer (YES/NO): NO